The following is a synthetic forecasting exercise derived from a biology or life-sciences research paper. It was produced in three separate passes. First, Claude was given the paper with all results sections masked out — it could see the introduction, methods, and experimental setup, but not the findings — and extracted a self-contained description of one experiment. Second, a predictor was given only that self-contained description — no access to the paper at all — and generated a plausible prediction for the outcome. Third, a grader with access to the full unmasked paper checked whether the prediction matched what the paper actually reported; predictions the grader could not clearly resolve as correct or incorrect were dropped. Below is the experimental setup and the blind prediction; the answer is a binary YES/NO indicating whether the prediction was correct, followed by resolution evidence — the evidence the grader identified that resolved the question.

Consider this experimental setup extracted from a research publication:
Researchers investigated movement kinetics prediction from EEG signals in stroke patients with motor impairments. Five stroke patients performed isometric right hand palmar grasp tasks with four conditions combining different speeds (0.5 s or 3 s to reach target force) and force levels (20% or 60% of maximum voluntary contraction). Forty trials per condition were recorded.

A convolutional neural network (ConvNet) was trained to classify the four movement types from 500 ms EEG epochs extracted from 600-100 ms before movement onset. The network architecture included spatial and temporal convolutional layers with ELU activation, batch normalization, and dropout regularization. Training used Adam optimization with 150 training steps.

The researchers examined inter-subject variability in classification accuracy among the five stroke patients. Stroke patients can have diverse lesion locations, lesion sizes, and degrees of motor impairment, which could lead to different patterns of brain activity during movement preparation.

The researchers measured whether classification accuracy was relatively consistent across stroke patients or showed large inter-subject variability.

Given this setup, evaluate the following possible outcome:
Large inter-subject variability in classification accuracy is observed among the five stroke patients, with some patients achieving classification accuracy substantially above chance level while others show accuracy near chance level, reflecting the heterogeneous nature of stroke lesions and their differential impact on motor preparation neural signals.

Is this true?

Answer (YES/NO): YES